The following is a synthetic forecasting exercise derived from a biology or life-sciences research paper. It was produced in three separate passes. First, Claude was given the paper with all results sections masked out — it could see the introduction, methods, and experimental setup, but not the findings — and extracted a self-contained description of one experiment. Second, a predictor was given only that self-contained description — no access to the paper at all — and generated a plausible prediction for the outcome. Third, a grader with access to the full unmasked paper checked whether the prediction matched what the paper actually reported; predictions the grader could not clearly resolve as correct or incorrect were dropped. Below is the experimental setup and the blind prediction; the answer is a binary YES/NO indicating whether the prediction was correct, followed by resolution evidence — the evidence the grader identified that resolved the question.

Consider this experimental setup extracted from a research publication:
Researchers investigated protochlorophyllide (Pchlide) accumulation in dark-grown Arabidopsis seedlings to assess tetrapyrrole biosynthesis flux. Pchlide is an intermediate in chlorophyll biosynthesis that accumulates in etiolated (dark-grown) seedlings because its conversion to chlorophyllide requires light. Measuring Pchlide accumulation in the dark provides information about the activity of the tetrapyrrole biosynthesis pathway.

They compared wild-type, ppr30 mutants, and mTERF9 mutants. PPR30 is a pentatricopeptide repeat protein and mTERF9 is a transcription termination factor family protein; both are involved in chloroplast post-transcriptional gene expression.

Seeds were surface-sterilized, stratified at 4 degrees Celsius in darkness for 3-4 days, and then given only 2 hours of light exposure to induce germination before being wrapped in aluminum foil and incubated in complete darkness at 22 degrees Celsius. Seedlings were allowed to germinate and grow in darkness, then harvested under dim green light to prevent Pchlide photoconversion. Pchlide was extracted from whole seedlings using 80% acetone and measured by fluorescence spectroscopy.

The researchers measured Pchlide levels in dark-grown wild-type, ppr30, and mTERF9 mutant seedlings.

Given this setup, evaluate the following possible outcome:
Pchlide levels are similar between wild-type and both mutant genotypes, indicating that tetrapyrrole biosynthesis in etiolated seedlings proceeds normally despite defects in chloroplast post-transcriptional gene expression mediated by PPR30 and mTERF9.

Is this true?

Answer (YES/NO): YES